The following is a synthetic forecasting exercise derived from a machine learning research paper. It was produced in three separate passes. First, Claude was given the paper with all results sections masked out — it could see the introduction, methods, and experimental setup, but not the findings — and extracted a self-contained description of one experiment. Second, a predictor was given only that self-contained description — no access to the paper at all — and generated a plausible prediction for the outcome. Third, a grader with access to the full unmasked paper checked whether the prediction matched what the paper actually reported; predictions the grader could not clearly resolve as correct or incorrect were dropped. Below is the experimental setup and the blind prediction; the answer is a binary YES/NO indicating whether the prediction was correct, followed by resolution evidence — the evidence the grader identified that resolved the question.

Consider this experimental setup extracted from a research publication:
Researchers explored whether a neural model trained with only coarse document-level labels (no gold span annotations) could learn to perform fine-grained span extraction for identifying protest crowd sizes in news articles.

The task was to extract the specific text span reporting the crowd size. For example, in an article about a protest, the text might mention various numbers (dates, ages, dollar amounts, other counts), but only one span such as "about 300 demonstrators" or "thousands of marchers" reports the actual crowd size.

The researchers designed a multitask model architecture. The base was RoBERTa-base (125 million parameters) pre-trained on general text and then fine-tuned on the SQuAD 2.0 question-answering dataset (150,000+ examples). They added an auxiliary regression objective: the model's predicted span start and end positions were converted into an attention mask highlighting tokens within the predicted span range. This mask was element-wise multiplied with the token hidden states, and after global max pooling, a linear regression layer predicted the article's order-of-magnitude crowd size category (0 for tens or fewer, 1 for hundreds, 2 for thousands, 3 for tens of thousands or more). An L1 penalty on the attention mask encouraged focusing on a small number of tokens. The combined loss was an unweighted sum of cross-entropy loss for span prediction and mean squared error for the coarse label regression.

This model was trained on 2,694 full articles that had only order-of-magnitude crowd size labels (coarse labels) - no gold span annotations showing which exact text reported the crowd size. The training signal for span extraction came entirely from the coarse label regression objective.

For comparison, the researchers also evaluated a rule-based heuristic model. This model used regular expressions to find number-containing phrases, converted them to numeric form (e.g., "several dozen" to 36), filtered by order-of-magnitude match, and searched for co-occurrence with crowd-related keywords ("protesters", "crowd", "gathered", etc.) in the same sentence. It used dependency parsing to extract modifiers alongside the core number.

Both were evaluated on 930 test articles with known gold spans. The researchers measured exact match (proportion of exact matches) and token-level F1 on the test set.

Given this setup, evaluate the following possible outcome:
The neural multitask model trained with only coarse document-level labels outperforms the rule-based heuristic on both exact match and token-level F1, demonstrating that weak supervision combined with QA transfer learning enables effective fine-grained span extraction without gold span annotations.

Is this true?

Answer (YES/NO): NO